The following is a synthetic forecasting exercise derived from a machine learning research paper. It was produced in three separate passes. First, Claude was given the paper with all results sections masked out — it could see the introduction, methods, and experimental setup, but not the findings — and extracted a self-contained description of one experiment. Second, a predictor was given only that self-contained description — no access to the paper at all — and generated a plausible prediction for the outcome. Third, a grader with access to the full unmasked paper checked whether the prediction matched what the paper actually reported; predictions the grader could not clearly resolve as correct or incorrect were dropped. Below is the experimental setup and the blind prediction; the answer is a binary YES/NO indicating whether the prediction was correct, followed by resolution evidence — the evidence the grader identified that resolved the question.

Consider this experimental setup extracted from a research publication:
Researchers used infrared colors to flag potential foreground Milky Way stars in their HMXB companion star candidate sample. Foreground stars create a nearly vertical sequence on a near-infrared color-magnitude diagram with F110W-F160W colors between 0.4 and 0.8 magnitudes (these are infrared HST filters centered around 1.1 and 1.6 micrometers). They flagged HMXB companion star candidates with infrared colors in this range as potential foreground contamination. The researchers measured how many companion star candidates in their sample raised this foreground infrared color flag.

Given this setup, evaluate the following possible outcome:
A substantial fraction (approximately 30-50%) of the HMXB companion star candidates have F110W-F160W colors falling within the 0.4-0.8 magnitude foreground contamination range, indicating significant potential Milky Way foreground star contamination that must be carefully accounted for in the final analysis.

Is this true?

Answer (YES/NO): NO